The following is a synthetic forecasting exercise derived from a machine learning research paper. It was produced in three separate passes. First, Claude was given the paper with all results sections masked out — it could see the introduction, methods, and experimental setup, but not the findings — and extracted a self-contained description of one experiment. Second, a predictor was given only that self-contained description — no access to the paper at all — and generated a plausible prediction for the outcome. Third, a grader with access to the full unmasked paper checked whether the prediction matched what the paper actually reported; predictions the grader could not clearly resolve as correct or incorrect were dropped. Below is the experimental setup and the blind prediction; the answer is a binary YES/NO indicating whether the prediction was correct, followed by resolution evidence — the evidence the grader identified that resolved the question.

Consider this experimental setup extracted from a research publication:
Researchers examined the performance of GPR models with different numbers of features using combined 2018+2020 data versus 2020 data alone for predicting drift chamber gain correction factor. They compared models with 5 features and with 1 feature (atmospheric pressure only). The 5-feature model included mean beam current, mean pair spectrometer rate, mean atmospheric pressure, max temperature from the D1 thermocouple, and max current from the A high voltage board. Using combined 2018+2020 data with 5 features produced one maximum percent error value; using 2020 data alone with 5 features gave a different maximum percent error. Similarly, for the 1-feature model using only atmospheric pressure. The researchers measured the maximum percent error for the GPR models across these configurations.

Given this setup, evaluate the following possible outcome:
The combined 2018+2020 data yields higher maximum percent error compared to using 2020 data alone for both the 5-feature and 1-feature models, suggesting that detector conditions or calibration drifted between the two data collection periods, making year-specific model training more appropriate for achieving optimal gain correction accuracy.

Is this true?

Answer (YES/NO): YES